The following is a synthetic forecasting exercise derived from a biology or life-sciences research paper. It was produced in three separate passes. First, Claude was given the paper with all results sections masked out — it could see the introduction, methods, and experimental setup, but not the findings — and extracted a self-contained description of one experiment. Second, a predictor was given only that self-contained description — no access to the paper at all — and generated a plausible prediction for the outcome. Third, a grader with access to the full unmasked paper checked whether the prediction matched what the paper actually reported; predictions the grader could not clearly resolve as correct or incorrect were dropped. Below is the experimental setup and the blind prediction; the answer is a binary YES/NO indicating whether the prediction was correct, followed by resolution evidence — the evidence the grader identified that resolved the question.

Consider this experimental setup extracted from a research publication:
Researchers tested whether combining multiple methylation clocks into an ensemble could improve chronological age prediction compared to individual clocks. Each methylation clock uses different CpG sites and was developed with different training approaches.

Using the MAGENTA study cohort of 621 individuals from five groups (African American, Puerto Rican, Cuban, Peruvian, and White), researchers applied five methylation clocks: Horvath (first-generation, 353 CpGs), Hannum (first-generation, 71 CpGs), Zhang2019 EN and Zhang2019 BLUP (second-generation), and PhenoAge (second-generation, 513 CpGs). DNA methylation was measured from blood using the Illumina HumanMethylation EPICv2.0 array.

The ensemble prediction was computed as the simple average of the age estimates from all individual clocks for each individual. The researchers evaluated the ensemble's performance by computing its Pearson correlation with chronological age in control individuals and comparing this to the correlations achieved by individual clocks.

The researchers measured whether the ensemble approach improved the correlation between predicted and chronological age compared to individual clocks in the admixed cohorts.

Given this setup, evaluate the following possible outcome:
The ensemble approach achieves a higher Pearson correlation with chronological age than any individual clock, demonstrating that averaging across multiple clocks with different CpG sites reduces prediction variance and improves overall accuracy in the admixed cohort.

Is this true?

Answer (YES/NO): NO